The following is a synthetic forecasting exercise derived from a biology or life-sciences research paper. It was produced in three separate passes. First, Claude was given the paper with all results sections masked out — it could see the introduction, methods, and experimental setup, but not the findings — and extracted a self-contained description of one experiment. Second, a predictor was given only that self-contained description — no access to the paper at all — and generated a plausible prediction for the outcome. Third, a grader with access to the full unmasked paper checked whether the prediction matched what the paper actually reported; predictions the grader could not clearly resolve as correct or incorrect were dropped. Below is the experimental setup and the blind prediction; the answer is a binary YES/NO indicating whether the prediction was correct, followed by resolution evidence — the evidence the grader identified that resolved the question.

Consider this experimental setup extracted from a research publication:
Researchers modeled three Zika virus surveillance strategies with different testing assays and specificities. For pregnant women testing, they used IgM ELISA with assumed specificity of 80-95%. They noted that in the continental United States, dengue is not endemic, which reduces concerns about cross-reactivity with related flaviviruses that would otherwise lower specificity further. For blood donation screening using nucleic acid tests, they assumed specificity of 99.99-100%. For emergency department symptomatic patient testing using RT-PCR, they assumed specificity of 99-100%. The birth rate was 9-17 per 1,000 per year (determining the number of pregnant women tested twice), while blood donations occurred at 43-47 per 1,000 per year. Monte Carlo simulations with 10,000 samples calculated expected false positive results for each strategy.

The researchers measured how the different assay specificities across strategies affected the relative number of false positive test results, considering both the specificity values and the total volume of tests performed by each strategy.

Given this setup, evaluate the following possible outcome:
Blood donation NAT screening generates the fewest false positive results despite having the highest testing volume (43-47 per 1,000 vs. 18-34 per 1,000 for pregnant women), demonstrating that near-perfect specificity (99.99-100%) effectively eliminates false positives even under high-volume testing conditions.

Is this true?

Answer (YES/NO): YES